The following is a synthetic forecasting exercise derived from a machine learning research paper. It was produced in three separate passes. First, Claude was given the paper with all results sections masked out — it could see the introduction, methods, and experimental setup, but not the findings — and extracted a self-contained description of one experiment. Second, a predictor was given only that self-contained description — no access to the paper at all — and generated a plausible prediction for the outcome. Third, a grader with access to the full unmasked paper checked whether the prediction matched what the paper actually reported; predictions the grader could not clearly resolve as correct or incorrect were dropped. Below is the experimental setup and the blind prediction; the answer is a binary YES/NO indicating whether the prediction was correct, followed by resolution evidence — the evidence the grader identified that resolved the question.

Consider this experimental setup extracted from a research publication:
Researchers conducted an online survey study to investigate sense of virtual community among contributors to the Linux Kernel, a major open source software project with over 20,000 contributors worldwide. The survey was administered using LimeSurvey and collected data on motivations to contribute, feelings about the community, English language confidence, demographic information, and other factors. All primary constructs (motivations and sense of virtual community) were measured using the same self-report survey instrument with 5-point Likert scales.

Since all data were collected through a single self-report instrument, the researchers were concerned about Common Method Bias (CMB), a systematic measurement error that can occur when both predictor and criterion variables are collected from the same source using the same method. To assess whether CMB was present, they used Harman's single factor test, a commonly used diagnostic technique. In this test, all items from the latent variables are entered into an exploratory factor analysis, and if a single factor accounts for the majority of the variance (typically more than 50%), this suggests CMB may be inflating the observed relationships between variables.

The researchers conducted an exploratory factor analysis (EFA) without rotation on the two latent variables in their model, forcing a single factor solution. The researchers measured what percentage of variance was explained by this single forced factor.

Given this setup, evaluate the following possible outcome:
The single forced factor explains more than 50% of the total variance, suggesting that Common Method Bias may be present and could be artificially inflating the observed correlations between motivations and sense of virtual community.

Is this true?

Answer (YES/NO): NO